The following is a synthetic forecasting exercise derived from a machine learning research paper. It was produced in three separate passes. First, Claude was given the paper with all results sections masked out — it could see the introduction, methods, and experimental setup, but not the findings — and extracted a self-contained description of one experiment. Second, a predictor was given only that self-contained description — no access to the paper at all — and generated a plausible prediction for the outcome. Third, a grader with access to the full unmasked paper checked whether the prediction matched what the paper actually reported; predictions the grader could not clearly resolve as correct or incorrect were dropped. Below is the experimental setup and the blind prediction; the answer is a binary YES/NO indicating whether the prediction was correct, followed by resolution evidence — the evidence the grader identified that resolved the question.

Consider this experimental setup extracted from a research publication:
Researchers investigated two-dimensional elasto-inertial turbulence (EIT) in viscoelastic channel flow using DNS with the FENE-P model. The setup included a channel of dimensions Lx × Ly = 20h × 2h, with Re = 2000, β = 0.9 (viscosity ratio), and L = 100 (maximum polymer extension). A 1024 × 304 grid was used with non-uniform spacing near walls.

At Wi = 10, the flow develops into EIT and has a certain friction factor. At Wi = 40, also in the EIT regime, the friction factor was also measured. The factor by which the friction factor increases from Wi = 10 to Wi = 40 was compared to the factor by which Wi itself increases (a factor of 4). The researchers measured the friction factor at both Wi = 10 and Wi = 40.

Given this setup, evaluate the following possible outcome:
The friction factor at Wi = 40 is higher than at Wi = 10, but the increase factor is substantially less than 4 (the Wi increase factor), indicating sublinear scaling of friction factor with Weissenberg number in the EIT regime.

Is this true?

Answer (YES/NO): YES